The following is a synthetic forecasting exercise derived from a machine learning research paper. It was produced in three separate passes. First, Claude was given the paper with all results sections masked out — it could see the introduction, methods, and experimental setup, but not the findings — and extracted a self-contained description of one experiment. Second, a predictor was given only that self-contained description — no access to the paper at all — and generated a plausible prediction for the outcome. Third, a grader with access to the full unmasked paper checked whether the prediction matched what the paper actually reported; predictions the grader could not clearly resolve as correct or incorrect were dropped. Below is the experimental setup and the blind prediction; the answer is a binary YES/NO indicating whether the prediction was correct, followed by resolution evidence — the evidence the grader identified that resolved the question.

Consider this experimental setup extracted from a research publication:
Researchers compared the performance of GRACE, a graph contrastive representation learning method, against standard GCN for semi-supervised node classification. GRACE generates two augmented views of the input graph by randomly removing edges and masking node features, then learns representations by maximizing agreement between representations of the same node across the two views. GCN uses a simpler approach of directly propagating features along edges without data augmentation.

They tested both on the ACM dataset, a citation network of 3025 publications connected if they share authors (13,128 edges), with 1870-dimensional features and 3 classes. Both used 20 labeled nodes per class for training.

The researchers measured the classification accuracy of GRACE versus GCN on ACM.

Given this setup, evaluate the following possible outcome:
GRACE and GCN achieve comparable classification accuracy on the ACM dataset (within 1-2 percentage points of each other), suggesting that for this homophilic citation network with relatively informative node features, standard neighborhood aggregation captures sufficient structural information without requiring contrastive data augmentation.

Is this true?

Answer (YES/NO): YES